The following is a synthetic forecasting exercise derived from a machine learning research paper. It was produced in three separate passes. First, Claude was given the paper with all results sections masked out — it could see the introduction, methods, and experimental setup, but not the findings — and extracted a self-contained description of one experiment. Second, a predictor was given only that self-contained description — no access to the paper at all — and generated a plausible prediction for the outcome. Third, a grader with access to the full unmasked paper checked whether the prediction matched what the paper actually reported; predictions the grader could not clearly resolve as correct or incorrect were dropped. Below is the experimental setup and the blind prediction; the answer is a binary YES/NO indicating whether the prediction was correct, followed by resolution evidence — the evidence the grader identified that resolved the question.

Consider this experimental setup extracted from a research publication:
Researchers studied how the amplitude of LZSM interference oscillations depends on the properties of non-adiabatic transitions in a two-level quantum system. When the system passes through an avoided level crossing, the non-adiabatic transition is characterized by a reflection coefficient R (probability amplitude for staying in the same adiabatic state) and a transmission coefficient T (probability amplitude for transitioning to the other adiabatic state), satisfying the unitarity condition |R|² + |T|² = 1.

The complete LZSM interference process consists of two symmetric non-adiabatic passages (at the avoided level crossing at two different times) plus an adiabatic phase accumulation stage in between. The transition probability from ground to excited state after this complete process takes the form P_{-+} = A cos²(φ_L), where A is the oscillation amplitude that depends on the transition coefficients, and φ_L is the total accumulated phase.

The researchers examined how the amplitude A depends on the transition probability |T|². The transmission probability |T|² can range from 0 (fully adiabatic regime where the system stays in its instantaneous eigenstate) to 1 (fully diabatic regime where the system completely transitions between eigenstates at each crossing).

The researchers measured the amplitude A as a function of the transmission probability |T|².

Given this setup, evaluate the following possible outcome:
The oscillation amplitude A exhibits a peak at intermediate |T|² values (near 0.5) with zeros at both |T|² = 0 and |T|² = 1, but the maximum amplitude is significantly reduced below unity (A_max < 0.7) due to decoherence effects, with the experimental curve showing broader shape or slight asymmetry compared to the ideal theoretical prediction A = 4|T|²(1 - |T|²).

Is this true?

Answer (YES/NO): NO